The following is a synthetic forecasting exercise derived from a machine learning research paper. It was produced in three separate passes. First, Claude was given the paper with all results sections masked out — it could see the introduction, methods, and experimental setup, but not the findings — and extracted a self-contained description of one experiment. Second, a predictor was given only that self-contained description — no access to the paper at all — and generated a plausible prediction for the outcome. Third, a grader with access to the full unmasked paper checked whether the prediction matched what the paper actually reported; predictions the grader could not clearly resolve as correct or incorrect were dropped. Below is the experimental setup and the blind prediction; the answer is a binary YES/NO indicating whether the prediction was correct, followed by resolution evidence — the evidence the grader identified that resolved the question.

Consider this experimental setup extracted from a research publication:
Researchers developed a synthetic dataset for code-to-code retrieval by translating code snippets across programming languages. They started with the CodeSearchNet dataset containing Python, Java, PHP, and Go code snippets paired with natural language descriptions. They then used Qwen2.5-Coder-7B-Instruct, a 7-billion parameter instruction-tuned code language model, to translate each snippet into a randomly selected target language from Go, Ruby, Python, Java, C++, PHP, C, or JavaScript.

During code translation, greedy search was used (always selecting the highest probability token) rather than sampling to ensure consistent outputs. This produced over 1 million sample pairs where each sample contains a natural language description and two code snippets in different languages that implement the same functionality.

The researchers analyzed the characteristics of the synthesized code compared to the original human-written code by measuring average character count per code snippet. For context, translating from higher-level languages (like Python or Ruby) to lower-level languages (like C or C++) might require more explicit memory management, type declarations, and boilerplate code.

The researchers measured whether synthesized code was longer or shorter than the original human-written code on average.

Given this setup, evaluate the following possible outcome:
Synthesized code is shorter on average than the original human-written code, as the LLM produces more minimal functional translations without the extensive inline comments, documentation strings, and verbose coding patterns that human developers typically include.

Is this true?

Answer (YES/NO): NO